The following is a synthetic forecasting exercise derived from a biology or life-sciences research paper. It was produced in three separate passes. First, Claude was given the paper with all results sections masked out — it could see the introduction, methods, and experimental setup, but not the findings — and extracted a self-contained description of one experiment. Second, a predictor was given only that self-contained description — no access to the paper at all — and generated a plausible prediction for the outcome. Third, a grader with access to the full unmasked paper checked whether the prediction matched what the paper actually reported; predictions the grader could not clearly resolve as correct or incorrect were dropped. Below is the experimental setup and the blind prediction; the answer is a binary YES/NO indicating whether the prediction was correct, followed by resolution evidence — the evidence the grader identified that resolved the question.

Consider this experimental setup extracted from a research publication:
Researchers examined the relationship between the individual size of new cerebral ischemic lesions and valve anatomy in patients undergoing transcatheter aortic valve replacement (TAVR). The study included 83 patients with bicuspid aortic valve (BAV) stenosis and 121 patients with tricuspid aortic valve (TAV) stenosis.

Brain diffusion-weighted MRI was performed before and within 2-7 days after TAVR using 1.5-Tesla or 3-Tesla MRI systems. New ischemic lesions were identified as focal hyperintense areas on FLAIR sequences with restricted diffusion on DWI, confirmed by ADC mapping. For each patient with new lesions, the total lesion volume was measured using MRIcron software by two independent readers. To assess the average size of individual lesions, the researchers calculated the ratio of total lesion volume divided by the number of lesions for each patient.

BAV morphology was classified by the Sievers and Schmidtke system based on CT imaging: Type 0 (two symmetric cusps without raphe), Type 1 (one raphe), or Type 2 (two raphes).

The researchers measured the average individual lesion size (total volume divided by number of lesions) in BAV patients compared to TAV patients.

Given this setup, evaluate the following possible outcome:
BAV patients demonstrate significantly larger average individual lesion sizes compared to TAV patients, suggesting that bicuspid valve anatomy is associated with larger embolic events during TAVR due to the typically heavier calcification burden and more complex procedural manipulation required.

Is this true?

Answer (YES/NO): YES